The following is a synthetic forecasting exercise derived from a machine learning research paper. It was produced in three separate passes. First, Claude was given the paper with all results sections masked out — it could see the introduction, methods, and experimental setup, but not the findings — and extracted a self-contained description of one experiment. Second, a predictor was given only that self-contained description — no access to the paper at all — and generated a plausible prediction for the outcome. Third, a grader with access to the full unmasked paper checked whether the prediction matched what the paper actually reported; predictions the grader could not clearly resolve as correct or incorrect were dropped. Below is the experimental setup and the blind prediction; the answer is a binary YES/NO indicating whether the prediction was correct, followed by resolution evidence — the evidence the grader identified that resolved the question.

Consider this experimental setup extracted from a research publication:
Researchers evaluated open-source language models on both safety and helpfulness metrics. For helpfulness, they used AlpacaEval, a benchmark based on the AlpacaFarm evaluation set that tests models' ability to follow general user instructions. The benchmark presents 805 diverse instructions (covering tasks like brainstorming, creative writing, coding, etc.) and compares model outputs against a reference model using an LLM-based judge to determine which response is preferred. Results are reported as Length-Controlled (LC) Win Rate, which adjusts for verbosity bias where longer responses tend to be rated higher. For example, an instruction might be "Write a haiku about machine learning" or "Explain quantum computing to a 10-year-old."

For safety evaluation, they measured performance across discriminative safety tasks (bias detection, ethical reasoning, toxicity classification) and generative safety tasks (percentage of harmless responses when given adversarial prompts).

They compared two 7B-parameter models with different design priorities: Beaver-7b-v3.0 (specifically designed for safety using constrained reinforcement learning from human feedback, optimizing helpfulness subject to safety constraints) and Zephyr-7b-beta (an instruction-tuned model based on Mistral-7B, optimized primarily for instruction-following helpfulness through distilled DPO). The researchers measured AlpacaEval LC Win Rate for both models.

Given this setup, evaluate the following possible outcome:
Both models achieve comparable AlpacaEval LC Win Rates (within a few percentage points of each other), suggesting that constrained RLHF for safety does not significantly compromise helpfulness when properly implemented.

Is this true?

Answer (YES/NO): NO